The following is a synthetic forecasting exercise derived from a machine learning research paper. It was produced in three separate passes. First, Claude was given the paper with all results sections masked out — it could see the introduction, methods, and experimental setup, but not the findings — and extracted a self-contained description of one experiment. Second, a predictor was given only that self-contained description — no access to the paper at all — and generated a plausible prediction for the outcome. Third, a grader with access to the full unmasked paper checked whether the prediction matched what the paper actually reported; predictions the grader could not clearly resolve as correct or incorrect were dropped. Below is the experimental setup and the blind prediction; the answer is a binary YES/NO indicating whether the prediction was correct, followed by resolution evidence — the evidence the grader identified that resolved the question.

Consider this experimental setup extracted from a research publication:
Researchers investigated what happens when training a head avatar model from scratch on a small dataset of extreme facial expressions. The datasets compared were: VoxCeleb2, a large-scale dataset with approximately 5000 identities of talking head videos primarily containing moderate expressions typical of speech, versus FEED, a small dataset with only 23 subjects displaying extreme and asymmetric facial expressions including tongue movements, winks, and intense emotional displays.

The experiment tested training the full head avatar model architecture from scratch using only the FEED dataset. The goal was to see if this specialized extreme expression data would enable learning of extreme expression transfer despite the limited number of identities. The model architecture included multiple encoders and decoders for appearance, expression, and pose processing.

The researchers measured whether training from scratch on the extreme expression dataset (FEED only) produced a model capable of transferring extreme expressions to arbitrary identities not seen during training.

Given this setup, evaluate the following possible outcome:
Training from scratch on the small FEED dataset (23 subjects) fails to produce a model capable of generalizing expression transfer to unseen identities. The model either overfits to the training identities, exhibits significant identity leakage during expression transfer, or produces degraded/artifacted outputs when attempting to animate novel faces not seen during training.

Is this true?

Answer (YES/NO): YES